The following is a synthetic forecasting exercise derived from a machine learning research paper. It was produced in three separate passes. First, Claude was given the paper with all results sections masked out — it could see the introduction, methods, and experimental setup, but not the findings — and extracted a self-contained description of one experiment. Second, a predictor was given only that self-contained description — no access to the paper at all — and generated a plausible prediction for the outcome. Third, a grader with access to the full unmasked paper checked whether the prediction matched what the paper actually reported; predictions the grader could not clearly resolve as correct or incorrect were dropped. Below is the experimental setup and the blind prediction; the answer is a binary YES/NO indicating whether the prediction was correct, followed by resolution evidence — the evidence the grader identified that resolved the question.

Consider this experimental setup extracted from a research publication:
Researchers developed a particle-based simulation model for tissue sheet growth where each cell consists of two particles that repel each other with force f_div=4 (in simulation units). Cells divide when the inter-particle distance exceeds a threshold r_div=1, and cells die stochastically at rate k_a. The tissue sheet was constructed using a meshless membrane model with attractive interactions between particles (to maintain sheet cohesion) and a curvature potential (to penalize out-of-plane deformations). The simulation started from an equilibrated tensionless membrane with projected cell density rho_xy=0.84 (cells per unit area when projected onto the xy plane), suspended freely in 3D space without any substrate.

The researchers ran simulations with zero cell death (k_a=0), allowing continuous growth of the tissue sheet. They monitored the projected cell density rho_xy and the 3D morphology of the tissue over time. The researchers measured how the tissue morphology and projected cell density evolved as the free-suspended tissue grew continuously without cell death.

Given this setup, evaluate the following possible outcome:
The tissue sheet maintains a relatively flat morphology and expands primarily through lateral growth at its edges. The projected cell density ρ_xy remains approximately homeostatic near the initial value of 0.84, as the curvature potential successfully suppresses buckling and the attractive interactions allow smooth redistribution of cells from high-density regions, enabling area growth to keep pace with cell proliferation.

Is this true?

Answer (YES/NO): NO